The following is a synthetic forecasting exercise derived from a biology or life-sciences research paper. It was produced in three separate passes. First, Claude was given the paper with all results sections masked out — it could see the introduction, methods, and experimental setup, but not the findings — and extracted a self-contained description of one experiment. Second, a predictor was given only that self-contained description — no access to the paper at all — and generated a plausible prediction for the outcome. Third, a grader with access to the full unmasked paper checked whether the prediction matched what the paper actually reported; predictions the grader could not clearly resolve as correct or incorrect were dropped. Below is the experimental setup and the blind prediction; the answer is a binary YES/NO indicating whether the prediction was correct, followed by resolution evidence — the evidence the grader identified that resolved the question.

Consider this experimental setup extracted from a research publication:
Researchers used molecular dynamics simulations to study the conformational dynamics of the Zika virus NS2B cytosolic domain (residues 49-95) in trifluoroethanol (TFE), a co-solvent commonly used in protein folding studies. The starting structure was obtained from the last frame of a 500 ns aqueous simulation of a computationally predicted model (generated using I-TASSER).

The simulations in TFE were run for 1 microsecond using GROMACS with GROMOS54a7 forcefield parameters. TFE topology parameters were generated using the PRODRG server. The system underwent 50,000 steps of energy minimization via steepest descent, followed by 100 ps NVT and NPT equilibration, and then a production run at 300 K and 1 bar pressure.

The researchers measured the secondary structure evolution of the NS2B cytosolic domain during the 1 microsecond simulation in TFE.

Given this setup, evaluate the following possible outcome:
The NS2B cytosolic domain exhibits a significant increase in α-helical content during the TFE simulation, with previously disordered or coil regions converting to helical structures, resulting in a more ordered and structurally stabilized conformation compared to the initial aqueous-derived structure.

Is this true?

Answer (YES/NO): NO